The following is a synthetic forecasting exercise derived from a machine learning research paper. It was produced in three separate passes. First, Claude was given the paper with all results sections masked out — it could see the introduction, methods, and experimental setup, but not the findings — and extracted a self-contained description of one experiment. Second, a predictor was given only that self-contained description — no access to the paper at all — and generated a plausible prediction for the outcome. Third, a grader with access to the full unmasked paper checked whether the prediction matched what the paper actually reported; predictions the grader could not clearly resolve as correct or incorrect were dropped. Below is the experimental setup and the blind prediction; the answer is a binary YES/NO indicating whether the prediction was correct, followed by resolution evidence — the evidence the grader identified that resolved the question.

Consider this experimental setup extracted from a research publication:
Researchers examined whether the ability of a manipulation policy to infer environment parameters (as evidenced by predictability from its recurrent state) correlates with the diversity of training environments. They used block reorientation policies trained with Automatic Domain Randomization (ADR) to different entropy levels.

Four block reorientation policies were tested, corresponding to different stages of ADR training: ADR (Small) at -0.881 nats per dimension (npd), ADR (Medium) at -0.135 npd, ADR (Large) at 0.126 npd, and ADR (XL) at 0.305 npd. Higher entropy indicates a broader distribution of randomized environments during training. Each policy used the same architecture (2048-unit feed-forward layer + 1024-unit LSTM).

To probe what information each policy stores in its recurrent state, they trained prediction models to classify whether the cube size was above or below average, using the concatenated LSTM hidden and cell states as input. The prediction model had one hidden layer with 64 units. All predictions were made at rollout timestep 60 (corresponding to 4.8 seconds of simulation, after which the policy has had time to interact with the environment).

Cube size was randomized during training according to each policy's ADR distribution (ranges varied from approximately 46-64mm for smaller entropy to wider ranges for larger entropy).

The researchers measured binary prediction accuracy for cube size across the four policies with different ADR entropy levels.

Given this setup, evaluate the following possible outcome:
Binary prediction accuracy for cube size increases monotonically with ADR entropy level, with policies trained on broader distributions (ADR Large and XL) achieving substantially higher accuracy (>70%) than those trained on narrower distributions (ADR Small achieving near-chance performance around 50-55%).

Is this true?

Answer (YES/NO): NO